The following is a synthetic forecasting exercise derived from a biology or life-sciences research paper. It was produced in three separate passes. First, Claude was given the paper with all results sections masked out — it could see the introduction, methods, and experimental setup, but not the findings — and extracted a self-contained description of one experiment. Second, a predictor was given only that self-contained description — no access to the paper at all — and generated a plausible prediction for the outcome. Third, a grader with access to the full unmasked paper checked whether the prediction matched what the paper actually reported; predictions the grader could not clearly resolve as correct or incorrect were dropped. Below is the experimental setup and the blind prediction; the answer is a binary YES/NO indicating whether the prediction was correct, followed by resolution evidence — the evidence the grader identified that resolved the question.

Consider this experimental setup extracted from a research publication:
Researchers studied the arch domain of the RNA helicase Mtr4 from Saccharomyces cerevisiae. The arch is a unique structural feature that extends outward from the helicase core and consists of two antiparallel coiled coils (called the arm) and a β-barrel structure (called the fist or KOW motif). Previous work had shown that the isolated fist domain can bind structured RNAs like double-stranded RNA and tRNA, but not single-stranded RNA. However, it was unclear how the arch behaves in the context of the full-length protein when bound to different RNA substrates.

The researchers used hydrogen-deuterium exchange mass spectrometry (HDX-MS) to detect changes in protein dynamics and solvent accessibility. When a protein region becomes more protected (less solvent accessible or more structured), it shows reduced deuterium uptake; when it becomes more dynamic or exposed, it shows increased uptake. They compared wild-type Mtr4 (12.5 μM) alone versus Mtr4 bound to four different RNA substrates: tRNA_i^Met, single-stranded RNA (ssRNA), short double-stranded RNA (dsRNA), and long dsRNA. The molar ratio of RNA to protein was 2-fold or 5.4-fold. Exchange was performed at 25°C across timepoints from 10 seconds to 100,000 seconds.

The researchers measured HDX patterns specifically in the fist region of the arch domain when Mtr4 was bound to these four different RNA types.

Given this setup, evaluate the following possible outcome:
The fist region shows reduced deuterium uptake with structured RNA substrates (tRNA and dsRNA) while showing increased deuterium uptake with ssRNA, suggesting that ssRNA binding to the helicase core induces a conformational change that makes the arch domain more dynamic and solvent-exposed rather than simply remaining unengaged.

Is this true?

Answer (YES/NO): NO